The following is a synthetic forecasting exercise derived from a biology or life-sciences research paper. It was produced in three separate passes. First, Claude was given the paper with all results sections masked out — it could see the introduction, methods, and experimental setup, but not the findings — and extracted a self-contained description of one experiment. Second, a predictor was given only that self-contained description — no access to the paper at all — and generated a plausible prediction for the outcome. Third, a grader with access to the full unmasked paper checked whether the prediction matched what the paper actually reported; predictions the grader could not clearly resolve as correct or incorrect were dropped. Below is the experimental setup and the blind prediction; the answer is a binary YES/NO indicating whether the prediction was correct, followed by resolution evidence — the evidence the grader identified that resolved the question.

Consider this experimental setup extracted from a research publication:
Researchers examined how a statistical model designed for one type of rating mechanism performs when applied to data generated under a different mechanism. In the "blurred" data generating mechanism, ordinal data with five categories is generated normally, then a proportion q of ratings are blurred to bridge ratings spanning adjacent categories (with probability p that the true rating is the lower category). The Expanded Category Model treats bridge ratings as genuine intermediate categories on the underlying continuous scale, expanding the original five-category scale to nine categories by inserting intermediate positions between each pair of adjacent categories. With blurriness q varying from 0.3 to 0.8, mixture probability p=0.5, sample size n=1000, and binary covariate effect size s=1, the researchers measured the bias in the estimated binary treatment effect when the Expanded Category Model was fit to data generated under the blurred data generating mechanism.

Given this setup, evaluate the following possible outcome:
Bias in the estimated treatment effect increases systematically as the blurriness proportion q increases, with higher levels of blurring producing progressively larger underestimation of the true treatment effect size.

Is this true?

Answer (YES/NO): YES